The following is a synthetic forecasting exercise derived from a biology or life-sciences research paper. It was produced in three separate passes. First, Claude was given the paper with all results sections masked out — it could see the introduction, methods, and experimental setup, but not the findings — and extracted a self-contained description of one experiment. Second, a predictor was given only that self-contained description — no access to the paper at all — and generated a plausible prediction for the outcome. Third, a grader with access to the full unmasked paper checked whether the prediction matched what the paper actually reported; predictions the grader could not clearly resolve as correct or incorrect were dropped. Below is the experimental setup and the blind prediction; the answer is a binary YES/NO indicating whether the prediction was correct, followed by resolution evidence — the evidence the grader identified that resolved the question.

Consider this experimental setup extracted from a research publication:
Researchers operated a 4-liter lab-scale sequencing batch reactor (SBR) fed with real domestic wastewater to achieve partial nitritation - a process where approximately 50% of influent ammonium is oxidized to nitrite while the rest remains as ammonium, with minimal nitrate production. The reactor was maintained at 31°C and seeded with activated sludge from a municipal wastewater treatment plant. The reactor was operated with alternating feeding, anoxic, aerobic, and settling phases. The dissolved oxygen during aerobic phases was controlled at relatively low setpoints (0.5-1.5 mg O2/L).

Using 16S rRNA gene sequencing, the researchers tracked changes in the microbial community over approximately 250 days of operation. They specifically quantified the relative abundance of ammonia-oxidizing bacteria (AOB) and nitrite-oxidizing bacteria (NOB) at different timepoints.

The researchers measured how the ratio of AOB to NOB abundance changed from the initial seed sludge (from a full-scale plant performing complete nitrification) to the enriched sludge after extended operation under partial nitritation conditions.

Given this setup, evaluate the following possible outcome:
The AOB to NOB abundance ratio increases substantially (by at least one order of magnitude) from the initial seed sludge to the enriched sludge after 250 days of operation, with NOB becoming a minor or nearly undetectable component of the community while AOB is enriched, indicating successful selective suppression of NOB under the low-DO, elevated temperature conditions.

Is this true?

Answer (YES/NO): NO